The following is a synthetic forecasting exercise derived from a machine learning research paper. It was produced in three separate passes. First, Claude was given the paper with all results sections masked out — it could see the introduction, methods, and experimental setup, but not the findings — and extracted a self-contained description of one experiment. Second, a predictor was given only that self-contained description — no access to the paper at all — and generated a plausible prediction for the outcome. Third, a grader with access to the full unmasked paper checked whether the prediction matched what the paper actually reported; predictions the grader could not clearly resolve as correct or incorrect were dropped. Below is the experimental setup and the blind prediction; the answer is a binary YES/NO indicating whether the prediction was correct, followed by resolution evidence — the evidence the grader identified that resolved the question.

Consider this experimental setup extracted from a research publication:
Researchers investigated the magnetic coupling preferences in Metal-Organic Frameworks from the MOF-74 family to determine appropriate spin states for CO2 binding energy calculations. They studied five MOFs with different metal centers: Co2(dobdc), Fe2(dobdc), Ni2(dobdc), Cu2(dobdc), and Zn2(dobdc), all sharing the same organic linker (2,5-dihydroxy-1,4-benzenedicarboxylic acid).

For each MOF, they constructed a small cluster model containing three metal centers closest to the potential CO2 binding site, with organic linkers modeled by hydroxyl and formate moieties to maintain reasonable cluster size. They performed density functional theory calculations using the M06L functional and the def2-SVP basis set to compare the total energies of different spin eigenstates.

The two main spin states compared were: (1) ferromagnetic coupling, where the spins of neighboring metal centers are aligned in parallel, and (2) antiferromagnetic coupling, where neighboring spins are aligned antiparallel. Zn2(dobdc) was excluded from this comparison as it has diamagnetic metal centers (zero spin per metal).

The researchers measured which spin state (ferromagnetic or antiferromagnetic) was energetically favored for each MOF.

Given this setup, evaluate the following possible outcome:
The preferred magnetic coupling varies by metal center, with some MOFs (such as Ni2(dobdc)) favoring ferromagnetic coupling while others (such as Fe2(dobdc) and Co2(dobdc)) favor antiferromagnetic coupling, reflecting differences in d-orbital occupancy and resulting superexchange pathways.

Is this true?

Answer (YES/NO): NO